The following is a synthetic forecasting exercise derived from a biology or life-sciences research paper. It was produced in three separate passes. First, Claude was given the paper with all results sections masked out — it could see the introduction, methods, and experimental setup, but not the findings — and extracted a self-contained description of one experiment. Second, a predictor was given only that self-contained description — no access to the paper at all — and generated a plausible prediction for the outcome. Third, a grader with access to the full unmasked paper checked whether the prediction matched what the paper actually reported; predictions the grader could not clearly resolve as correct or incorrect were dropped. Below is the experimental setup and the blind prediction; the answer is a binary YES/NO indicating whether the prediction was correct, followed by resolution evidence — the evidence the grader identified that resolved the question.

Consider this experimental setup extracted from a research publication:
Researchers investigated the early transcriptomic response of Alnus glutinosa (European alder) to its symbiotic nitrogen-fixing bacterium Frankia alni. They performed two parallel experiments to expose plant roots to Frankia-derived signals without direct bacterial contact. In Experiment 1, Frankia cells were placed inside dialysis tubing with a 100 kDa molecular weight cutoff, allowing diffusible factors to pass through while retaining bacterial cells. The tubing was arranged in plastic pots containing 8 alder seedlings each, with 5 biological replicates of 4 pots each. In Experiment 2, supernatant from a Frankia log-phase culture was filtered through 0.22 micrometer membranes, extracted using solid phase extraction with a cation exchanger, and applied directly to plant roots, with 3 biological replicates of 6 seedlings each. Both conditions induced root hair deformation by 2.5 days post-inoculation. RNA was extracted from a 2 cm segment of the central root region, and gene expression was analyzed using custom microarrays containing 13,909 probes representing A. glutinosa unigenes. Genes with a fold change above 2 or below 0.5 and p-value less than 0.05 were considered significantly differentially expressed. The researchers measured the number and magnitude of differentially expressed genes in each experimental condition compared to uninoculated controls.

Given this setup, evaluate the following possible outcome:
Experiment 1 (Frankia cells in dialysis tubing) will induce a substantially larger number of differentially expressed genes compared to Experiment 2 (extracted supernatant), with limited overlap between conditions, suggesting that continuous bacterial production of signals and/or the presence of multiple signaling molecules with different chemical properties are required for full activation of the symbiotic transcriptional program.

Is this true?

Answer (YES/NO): YES